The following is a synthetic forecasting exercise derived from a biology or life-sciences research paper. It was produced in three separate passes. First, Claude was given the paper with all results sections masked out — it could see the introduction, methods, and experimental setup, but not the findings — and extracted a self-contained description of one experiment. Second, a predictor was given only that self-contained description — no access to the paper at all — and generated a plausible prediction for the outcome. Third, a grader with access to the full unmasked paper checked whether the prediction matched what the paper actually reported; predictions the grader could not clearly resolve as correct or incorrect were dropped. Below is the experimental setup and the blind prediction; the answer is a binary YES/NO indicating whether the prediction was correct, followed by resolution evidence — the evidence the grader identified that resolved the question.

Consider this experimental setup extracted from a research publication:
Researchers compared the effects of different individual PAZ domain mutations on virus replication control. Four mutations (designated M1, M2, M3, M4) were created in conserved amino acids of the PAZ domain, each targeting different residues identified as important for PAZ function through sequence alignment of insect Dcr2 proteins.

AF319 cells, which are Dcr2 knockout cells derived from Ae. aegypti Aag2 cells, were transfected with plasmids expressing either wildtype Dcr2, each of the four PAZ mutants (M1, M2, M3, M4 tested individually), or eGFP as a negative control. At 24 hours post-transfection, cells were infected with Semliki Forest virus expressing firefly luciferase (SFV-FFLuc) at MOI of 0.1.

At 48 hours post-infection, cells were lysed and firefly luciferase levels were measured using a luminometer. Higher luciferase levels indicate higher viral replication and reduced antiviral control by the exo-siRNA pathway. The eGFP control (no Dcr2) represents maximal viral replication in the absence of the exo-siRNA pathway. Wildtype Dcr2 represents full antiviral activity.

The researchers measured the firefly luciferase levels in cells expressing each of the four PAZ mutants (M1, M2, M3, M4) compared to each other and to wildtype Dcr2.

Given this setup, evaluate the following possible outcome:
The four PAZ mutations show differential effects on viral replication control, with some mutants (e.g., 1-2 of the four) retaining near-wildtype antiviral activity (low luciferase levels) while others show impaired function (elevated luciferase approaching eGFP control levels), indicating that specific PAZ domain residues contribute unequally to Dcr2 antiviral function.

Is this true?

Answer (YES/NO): NO